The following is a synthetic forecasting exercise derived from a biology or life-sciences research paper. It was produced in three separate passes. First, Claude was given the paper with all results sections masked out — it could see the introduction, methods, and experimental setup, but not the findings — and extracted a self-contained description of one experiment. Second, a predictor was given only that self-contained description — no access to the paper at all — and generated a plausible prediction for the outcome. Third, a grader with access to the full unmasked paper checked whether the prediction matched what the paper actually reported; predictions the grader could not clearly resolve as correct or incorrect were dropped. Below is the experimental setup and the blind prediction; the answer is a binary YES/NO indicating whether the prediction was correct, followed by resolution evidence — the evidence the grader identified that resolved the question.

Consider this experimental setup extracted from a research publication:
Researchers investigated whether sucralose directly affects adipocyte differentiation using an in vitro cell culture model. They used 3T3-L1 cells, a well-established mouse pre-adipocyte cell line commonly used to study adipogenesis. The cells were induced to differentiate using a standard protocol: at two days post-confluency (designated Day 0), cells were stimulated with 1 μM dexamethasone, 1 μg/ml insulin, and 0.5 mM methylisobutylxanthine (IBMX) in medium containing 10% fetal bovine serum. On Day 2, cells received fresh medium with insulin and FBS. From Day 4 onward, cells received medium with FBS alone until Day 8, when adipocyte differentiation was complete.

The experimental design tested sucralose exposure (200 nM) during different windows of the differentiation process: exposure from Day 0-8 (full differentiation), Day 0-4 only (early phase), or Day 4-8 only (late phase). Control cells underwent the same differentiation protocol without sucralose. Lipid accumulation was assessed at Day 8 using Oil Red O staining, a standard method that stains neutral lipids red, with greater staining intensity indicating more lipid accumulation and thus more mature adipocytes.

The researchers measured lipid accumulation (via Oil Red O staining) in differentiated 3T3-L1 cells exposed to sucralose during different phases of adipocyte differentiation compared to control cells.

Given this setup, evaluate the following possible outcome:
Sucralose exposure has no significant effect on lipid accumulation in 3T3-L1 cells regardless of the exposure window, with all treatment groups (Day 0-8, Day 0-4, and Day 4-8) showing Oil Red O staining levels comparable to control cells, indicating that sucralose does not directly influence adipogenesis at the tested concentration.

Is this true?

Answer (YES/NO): NO